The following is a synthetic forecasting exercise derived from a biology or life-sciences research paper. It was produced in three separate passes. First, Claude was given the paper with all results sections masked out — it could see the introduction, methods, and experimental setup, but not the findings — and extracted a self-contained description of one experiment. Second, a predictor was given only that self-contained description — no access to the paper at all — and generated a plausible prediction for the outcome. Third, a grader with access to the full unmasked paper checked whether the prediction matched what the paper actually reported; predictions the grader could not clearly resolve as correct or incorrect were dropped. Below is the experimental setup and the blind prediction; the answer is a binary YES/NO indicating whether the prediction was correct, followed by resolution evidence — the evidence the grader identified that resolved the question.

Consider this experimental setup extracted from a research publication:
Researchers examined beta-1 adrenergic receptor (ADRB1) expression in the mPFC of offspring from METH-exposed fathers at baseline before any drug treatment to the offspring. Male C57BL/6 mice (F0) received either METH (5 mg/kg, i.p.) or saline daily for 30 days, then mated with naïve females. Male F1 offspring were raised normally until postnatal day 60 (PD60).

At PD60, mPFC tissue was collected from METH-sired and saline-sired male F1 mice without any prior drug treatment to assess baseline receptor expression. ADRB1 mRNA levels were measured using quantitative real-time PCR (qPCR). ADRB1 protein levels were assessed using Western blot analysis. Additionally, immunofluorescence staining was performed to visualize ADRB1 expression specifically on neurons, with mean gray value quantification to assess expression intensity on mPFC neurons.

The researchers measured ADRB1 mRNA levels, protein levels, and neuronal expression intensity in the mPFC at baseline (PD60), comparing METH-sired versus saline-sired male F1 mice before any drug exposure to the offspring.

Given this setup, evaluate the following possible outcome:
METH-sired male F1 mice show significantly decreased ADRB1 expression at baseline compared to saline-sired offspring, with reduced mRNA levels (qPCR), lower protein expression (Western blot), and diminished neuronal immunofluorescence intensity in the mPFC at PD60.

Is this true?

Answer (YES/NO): NO